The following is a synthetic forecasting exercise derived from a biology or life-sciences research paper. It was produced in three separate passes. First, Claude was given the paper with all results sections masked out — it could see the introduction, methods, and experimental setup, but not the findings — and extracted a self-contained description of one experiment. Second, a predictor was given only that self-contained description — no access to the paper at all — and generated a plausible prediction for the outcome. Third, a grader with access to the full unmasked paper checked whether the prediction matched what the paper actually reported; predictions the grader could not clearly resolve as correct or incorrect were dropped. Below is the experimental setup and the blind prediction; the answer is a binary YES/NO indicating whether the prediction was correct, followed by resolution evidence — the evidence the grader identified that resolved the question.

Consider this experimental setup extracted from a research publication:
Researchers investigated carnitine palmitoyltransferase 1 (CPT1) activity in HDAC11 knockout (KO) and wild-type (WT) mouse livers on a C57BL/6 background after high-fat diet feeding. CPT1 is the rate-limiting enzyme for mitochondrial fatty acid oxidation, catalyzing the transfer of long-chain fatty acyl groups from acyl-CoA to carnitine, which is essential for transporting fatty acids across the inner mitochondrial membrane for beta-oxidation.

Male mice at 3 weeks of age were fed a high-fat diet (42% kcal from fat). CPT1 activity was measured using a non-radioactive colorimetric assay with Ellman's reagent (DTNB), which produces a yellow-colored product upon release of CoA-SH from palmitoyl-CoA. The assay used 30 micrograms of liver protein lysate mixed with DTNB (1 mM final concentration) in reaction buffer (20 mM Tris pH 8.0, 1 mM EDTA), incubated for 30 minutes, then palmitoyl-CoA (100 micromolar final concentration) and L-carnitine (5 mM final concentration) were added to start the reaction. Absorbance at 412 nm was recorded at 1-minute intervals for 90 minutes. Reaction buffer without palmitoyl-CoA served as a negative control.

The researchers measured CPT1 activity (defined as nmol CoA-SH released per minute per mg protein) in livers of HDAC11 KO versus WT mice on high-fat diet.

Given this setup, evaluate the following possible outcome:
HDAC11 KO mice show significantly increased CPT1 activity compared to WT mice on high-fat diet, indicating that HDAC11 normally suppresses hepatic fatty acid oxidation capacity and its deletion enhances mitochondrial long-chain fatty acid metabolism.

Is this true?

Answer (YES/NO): YES